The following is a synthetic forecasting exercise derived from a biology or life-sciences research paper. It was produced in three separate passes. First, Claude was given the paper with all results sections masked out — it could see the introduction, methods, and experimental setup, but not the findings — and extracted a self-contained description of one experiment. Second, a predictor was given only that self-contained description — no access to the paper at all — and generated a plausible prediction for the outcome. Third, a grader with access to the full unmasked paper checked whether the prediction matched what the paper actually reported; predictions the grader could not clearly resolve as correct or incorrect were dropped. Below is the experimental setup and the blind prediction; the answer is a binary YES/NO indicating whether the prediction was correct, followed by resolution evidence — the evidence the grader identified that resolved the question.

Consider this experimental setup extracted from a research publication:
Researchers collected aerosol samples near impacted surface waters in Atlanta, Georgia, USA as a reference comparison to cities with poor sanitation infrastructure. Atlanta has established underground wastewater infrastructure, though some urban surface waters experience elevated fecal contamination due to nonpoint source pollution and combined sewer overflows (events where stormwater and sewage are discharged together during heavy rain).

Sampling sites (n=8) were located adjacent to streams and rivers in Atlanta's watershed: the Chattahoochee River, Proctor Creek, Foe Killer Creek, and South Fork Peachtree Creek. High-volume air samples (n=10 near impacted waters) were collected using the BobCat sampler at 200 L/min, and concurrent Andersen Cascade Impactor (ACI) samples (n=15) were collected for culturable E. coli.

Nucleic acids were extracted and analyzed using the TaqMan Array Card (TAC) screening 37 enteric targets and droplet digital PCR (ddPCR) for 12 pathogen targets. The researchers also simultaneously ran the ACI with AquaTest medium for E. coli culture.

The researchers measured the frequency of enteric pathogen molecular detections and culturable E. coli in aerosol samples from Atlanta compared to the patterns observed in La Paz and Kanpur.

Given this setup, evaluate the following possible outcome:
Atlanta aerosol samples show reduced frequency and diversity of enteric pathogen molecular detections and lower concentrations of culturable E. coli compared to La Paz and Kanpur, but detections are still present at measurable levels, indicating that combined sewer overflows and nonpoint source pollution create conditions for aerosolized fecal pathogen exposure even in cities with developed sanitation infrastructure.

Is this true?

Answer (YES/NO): YES